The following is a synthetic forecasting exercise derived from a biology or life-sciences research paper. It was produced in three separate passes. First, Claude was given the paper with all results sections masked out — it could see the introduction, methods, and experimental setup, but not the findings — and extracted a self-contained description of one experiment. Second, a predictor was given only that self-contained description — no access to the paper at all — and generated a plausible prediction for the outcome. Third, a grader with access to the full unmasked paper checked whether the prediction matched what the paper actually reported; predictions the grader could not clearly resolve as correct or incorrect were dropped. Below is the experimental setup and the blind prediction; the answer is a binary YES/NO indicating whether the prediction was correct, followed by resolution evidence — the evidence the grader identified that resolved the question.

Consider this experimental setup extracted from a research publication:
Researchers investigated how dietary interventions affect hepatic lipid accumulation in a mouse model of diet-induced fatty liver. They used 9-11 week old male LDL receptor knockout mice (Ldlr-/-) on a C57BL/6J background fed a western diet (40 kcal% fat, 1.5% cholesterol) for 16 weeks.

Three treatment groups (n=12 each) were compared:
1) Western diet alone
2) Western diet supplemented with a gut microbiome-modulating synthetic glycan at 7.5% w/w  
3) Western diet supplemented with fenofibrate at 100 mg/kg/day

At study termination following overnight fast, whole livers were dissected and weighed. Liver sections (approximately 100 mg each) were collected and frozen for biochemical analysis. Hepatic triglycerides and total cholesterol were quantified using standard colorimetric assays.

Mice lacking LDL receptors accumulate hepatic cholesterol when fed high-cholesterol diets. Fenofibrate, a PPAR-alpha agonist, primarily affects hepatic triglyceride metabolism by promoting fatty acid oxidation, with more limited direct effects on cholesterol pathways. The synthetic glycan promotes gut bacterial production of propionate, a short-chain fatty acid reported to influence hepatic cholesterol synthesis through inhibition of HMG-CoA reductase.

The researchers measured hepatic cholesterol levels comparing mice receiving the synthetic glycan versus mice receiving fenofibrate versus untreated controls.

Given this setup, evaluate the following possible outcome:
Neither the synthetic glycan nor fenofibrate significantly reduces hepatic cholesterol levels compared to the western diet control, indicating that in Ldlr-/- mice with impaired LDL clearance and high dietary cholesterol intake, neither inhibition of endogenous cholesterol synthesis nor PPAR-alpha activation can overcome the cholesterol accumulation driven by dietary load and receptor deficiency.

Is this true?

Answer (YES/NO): NO